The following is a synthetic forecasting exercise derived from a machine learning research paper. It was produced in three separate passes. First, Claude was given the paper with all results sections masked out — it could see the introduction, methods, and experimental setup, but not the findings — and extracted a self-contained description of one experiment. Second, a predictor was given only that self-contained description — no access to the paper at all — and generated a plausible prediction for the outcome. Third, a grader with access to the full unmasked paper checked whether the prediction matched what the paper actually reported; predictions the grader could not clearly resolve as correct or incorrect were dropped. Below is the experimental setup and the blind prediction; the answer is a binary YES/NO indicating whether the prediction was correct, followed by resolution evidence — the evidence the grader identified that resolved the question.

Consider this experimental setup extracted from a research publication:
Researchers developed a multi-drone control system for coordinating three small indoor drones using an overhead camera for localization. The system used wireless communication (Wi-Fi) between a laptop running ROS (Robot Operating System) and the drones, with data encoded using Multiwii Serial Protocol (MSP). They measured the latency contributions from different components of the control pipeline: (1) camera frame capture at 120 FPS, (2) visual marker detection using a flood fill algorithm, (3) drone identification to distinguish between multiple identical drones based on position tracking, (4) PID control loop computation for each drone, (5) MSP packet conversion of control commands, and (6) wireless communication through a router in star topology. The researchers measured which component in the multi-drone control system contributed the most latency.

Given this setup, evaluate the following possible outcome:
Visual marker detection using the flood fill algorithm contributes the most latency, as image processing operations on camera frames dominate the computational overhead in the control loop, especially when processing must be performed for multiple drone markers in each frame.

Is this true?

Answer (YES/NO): NO